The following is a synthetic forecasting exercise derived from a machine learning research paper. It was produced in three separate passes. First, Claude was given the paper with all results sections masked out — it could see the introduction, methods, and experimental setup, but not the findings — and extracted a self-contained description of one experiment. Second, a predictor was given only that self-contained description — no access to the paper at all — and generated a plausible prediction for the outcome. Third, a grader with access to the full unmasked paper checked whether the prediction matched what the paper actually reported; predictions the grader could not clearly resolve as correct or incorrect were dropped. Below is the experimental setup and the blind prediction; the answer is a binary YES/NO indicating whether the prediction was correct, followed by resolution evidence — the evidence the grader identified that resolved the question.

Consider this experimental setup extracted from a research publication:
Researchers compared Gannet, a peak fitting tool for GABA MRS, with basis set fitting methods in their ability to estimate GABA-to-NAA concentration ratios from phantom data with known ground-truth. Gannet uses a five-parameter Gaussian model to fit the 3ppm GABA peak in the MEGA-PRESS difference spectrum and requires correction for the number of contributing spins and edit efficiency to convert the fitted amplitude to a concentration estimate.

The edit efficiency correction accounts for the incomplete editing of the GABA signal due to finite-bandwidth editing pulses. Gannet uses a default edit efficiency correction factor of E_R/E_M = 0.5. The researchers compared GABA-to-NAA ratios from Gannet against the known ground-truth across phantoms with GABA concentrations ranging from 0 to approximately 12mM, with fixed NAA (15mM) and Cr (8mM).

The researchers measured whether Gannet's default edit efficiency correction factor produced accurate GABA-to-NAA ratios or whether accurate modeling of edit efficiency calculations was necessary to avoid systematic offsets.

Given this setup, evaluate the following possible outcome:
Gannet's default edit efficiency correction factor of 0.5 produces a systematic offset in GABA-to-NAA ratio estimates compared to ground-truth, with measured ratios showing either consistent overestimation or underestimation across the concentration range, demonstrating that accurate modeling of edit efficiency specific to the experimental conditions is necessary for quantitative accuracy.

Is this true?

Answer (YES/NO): YES